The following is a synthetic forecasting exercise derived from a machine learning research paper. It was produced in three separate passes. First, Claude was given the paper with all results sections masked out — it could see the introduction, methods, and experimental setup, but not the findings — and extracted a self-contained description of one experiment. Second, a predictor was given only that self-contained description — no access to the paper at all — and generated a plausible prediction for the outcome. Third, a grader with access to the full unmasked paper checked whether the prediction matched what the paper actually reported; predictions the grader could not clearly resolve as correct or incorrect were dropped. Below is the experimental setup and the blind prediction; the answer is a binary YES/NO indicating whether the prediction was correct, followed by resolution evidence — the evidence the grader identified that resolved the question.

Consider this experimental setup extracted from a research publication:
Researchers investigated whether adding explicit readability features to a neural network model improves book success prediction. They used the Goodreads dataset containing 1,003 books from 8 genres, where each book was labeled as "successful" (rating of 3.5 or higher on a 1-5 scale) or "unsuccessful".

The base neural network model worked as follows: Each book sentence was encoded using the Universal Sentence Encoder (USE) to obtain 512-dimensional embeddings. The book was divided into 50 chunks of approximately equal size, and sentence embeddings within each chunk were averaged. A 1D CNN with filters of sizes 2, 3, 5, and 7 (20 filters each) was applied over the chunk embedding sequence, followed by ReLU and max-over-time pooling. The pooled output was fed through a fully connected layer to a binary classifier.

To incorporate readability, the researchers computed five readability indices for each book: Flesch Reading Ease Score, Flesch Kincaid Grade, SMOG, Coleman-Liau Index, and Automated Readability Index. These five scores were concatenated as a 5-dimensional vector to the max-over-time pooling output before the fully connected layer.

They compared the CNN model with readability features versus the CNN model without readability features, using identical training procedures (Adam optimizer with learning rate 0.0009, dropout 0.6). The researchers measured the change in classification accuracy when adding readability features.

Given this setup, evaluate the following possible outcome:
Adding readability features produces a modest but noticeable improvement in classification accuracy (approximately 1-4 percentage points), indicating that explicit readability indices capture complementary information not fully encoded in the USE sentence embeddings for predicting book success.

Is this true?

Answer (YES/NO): NO